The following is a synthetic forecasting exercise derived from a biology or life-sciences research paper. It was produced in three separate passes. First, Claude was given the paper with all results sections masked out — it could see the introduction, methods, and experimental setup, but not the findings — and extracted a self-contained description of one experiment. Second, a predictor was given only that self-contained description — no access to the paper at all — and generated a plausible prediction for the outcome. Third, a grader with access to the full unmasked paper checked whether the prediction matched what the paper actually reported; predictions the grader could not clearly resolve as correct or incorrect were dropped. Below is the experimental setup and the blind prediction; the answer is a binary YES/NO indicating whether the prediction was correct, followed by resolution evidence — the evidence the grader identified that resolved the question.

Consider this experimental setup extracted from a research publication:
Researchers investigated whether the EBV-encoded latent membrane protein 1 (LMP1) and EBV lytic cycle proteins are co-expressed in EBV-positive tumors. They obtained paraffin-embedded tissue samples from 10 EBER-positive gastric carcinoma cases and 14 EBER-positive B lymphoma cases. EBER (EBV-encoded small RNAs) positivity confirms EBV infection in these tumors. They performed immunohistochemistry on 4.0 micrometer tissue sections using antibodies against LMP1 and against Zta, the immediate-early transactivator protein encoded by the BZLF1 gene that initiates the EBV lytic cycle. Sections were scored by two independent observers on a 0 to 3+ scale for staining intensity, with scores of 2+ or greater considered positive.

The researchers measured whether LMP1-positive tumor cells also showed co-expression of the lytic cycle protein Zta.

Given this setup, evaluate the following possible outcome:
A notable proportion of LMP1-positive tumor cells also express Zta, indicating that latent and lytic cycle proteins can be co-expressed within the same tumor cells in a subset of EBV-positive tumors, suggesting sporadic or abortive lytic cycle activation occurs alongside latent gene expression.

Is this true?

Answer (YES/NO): NO